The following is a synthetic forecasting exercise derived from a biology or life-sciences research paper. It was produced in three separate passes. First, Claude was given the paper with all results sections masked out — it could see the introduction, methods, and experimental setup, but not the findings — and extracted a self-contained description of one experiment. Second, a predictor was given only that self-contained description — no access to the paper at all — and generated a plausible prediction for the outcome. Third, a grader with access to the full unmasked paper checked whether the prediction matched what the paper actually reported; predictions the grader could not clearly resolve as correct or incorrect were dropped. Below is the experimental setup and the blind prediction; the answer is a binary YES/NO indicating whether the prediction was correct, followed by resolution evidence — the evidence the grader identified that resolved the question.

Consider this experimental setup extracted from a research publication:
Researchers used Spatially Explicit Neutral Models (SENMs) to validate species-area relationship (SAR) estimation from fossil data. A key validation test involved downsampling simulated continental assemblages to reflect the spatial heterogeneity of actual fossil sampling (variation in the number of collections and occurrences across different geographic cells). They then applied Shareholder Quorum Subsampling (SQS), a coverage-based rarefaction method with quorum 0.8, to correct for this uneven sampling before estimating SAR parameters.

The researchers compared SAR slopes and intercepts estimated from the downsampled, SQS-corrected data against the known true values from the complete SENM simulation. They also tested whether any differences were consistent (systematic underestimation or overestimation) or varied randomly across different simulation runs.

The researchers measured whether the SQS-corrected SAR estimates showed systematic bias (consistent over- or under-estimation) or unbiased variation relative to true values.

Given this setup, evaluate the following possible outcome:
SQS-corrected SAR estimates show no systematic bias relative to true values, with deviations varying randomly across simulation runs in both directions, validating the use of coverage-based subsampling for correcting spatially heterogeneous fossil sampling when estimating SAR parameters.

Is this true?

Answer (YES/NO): NO